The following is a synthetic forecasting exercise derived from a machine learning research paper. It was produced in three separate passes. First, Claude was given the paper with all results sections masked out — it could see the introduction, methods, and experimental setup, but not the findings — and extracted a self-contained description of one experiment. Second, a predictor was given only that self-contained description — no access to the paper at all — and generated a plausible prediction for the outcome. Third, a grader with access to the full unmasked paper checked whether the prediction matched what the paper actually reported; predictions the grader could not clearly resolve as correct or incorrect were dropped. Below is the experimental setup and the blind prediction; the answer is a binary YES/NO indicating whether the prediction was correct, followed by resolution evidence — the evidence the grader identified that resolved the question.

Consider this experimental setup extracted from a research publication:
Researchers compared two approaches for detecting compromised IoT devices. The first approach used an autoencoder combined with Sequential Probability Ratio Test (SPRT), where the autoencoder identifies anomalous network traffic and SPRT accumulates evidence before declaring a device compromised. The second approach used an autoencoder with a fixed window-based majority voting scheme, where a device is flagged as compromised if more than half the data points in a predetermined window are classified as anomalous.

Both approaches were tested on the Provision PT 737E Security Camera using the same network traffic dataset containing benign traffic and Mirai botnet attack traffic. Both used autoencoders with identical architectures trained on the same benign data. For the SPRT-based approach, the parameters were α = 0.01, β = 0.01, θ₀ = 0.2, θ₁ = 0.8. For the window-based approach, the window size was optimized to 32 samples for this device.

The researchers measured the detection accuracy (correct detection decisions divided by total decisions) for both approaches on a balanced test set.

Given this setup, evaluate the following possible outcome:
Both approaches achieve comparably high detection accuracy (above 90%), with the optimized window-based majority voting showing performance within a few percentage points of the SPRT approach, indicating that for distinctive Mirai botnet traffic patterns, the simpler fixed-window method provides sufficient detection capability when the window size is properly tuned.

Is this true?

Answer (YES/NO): YES